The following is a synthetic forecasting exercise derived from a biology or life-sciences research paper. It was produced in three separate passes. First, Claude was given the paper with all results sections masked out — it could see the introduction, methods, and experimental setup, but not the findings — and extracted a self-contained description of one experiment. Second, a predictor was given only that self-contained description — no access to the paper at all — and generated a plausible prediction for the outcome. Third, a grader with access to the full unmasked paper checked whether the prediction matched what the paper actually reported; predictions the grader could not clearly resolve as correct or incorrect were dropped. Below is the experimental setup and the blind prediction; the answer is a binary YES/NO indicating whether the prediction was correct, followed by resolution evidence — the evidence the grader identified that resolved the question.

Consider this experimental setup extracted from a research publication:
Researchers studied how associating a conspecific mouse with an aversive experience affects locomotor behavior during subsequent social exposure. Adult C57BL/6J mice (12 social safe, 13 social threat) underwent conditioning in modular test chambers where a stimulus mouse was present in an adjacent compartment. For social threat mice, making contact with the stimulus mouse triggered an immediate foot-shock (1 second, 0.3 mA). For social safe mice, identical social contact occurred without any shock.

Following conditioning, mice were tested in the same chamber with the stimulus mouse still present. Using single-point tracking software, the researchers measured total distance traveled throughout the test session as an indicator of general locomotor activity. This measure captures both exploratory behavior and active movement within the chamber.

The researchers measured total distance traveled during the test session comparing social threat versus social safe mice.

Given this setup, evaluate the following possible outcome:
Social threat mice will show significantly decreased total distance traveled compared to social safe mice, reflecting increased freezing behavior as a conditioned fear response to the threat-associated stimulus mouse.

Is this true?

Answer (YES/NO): YES